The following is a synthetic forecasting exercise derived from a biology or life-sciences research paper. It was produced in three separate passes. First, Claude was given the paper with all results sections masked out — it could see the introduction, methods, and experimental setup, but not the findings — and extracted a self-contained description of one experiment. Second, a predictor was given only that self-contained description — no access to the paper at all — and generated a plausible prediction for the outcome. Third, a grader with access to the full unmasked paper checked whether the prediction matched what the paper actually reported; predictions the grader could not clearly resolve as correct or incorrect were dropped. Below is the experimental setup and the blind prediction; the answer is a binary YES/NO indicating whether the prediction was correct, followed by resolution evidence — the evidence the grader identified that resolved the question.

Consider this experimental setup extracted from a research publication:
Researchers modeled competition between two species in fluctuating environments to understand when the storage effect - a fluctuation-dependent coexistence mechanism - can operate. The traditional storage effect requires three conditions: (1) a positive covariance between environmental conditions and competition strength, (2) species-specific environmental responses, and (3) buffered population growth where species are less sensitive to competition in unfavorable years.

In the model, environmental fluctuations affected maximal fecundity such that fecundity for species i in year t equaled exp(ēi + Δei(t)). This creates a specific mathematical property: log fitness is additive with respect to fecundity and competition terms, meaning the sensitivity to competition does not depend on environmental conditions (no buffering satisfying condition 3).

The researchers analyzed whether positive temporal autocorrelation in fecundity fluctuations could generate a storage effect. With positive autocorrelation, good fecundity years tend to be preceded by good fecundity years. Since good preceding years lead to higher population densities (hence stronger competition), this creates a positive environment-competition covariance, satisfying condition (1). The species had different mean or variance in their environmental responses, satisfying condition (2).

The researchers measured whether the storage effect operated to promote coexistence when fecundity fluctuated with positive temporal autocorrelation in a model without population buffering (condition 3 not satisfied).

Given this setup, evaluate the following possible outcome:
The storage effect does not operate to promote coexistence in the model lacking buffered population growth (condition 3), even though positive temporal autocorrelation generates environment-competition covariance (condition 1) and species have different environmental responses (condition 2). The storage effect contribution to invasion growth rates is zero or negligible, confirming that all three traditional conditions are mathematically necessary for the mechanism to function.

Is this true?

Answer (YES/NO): NO